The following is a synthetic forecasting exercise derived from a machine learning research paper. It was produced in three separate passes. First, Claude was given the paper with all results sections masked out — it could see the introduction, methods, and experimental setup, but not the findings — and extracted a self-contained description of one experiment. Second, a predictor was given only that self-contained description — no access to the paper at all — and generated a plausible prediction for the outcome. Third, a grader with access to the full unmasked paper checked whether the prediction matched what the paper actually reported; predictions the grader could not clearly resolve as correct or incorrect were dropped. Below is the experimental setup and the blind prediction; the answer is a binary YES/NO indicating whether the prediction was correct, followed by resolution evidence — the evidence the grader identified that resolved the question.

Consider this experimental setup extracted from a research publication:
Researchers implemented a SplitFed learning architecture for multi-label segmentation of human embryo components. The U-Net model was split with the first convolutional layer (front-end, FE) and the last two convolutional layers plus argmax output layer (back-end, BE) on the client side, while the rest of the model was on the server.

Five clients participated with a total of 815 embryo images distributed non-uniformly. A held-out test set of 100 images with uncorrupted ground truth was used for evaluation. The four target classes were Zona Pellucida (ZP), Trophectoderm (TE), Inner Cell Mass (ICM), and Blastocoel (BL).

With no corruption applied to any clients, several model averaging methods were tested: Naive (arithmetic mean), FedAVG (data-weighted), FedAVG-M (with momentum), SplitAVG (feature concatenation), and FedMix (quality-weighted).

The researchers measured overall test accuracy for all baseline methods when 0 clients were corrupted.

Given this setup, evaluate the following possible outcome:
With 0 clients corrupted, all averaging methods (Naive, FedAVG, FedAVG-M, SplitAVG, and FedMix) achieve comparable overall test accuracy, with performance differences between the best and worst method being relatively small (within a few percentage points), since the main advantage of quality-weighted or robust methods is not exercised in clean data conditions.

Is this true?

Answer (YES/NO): YES